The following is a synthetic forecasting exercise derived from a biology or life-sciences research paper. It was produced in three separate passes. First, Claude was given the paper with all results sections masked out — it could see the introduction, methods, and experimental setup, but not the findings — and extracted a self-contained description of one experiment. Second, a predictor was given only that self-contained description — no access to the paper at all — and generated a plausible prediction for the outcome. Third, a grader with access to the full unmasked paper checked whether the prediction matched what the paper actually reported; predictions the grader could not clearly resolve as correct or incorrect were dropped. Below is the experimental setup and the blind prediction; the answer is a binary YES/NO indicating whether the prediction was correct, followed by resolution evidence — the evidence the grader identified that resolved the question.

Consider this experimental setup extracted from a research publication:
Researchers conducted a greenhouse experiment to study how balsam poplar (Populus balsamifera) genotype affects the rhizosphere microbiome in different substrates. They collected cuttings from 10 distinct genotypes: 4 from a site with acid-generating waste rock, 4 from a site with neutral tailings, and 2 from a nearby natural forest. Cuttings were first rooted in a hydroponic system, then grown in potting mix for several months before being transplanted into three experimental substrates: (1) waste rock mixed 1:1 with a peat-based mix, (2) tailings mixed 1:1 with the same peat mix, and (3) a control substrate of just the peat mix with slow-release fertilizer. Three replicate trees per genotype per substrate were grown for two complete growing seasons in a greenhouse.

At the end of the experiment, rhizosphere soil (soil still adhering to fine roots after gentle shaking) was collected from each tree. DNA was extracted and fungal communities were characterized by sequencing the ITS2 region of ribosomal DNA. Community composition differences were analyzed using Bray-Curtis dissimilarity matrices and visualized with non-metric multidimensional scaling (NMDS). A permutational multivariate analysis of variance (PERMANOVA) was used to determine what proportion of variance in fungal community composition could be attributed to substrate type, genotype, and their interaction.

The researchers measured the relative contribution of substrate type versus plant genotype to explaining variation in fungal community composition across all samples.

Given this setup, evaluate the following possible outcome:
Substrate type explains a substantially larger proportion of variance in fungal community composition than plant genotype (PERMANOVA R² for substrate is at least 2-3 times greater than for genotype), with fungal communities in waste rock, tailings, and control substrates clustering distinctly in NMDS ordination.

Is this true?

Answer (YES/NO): YES